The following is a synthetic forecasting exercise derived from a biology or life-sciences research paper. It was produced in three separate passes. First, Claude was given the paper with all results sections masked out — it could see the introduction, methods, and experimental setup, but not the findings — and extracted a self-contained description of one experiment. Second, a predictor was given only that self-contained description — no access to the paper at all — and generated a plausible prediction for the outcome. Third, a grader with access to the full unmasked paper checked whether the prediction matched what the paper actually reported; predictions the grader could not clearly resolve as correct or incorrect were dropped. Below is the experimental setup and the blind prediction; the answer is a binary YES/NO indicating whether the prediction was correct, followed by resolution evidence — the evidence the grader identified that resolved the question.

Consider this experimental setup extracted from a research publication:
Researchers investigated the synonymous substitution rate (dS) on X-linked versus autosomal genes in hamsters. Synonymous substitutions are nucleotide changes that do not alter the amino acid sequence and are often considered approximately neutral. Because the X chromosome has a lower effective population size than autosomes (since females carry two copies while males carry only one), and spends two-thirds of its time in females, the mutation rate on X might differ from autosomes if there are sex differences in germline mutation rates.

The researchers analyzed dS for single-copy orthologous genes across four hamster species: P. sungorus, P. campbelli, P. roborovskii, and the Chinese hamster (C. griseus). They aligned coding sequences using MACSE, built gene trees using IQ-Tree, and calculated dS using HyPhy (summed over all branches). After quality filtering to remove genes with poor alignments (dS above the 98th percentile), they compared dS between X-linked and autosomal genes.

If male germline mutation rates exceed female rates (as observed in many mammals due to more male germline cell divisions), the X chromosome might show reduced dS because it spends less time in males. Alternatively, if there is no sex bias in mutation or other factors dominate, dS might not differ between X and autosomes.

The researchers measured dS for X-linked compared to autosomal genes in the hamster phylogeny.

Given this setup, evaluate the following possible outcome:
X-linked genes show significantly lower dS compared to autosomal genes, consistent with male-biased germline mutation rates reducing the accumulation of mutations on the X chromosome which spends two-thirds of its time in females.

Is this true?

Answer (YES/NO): YES